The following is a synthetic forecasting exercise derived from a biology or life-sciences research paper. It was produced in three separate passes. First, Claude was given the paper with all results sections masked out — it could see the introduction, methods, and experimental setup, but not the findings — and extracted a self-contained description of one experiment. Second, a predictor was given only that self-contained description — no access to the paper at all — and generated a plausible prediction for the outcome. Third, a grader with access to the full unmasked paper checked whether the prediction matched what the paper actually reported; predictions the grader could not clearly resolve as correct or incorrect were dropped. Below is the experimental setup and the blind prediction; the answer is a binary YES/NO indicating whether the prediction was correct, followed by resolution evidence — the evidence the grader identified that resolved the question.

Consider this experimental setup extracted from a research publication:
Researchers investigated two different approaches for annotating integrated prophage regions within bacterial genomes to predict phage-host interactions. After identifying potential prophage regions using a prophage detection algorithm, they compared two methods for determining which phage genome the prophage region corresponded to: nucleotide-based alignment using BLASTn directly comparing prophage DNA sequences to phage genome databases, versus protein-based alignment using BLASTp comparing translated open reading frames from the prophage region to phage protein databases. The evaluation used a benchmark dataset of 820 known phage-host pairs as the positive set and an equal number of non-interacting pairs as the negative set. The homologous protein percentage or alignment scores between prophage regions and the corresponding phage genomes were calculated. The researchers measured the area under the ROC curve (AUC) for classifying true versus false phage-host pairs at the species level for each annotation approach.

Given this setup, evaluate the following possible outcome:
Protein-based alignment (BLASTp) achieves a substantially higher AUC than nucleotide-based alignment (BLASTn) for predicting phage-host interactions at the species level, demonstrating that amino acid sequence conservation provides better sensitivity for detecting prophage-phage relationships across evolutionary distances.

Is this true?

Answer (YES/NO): YES